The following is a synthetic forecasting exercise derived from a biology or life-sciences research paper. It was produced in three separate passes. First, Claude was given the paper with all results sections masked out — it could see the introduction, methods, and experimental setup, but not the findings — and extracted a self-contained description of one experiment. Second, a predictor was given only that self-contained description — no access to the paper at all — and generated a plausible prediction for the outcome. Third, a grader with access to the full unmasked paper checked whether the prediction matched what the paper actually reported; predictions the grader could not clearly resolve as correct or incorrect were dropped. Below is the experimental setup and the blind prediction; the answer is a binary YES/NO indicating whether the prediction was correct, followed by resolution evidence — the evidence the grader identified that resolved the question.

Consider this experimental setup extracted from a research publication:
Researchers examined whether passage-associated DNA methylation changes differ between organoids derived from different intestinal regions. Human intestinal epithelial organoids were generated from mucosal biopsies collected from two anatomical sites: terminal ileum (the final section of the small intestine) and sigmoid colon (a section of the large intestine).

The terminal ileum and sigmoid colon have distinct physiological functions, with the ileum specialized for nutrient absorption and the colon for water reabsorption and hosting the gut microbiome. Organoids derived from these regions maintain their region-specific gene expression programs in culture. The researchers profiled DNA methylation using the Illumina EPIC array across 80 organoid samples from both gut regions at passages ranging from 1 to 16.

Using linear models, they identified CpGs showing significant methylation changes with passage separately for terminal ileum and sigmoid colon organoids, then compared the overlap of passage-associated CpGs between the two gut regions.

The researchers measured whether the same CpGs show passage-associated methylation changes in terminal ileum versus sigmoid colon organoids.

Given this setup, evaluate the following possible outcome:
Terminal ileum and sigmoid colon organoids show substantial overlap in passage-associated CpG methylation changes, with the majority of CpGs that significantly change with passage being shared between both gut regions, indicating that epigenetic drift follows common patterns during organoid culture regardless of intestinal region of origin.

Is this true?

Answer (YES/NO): NO